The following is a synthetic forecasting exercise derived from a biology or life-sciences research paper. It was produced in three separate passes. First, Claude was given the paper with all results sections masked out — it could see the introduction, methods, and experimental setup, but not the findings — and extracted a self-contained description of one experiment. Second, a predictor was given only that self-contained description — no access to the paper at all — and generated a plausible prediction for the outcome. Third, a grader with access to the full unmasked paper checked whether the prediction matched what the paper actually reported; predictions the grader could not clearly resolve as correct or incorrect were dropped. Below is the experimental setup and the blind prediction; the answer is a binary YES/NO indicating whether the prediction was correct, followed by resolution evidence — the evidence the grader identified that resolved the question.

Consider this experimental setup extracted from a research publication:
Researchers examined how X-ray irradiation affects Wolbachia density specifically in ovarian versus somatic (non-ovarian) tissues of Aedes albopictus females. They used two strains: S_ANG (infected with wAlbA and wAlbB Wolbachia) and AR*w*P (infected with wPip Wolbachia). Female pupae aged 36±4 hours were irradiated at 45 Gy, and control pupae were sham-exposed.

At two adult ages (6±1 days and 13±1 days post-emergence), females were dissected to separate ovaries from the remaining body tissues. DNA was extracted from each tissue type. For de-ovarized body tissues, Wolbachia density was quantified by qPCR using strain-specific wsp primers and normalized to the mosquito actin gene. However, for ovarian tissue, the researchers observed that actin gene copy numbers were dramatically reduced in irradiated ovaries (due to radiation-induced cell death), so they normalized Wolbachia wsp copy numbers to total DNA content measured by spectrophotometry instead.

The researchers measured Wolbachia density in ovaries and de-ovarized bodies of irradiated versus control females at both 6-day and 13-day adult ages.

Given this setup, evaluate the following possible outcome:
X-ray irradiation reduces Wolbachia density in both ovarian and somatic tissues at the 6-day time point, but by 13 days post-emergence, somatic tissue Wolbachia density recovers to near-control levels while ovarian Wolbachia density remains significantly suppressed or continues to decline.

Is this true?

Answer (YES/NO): NO